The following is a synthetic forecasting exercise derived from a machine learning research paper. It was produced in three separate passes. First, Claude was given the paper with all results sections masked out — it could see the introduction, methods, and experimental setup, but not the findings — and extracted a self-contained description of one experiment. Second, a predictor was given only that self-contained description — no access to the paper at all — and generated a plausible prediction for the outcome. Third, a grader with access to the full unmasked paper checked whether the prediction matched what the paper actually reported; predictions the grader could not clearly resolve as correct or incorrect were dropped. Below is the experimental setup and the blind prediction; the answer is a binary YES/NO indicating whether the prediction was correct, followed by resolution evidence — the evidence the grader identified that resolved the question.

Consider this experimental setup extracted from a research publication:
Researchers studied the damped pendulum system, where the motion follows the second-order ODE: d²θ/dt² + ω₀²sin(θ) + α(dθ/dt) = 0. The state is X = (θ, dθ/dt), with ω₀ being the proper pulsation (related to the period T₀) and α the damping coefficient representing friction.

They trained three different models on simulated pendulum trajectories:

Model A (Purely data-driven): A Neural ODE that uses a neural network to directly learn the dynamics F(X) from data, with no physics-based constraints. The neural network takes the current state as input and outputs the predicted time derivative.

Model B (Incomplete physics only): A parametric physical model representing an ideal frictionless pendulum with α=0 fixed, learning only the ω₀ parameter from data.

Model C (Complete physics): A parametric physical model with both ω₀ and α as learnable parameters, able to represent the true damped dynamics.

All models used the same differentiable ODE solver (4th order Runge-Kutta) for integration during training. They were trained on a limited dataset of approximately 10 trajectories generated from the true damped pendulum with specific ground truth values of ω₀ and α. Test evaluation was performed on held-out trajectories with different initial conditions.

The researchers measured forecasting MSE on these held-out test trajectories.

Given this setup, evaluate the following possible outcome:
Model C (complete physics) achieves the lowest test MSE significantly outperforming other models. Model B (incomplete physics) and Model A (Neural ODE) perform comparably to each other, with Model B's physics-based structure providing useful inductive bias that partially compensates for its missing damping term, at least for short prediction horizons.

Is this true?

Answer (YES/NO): NO